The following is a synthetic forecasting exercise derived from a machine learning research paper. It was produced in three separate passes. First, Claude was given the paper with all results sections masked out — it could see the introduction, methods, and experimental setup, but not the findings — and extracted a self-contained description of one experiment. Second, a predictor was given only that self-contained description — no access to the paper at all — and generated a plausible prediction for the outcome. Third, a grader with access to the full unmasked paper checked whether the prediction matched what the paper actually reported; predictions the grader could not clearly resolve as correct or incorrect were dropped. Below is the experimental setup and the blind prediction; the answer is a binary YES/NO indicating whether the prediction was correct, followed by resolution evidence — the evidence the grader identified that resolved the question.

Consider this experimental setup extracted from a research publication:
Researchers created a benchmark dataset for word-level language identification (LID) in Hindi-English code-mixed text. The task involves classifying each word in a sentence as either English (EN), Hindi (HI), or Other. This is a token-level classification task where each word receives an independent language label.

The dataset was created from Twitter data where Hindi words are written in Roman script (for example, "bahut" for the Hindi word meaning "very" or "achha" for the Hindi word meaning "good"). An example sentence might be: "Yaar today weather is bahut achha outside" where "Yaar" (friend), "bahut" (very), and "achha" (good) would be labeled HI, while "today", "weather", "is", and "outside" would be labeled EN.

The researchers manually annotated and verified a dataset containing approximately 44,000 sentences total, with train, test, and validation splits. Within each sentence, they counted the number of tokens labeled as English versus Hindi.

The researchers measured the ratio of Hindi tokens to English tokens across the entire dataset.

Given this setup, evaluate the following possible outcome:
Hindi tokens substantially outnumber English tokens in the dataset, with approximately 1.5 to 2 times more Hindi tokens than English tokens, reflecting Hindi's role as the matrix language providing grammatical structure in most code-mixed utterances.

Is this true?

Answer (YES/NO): NO